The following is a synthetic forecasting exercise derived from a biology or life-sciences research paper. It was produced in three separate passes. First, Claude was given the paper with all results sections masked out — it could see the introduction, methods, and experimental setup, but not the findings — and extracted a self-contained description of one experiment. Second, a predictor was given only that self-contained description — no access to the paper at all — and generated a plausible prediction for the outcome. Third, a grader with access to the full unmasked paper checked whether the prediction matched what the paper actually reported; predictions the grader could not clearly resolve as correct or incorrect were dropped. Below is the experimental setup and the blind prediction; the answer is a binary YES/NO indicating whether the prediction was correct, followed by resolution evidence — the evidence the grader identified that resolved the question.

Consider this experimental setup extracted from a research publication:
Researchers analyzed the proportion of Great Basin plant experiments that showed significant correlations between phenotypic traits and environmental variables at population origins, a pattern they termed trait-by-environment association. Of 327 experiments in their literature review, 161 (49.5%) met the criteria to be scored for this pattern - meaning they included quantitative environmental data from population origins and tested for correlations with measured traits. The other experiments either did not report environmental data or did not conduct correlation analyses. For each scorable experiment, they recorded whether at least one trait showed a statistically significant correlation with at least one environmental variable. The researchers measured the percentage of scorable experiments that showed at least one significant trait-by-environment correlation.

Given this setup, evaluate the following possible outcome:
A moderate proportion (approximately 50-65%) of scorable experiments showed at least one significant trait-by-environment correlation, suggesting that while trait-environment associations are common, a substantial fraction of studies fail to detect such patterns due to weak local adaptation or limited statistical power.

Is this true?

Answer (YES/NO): NO